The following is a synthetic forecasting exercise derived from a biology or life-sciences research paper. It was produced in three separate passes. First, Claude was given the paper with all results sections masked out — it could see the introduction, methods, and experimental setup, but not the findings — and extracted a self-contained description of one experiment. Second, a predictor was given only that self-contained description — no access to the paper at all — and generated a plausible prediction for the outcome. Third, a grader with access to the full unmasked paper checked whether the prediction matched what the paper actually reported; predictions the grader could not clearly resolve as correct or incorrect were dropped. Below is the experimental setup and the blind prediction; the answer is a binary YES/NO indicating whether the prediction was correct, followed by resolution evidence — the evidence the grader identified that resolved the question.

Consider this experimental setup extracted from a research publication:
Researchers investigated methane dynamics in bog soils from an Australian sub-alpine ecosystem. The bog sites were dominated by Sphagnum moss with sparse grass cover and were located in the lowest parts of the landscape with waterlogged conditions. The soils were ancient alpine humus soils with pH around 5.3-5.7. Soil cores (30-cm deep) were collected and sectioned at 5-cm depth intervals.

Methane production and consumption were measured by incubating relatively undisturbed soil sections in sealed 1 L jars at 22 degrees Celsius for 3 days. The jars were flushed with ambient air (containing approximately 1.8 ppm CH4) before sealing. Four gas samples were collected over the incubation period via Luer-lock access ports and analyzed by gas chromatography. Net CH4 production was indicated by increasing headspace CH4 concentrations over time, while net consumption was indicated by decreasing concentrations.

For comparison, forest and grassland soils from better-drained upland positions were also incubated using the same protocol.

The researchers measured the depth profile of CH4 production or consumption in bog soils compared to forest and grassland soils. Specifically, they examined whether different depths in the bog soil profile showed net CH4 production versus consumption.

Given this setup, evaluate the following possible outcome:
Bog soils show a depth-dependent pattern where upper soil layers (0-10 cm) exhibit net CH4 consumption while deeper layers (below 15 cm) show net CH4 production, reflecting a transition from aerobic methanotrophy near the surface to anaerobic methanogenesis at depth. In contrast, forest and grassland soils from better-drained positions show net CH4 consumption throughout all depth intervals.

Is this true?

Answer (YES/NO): NO